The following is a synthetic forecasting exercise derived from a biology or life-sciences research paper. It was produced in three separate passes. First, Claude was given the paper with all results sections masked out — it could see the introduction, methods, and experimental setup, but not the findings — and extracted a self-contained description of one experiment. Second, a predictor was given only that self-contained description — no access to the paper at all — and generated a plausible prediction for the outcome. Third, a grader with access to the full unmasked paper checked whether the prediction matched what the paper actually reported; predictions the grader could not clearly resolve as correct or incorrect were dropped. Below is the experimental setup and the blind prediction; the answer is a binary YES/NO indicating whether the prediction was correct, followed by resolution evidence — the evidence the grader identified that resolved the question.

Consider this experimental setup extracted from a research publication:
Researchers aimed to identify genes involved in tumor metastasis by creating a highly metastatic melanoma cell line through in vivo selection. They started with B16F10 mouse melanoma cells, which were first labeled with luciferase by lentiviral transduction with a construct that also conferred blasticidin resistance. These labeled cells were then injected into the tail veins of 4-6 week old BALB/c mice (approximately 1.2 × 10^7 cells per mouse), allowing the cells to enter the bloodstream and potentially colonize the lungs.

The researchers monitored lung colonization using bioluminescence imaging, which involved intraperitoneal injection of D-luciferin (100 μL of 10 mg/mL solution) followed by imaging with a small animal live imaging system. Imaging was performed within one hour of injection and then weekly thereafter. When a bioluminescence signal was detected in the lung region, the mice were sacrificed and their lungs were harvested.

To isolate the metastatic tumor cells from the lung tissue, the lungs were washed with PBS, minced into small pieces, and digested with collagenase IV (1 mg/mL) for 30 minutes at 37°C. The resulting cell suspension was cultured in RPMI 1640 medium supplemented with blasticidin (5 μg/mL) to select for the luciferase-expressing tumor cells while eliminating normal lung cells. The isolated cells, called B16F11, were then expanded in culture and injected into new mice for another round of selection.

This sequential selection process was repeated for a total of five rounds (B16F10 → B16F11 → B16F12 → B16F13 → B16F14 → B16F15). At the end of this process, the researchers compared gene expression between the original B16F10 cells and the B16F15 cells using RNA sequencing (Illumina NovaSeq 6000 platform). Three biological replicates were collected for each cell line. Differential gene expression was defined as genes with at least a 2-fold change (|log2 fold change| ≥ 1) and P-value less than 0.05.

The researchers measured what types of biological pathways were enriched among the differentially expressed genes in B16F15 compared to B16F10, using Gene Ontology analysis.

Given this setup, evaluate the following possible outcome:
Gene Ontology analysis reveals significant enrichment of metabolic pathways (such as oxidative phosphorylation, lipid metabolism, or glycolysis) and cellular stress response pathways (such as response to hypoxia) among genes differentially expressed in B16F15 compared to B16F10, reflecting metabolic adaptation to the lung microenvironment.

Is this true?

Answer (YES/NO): NO